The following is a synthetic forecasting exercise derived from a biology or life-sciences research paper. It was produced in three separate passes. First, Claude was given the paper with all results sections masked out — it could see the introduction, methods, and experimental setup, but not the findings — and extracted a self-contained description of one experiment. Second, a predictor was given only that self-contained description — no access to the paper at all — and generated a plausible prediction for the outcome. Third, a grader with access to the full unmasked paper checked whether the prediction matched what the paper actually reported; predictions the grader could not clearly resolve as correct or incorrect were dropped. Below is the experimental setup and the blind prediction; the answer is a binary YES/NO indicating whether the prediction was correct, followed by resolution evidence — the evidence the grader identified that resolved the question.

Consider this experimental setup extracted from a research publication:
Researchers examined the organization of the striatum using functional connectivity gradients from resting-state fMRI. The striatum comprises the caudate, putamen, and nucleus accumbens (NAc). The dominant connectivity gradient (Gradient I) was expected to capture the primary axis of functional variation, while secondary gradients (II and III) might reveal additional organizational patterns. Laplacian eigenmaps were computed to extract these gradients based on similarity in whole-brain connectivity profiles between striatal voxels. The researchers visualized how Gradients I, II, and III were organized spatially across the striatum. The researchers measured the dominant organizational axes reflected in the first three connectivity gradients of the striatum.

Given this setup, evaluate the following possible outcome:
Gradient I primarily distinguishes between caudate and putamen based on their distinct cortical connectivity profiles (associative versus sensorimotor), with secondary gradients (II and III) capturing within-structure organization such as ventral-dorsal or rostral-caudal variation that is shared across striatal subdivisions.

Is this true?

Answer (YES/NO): NO